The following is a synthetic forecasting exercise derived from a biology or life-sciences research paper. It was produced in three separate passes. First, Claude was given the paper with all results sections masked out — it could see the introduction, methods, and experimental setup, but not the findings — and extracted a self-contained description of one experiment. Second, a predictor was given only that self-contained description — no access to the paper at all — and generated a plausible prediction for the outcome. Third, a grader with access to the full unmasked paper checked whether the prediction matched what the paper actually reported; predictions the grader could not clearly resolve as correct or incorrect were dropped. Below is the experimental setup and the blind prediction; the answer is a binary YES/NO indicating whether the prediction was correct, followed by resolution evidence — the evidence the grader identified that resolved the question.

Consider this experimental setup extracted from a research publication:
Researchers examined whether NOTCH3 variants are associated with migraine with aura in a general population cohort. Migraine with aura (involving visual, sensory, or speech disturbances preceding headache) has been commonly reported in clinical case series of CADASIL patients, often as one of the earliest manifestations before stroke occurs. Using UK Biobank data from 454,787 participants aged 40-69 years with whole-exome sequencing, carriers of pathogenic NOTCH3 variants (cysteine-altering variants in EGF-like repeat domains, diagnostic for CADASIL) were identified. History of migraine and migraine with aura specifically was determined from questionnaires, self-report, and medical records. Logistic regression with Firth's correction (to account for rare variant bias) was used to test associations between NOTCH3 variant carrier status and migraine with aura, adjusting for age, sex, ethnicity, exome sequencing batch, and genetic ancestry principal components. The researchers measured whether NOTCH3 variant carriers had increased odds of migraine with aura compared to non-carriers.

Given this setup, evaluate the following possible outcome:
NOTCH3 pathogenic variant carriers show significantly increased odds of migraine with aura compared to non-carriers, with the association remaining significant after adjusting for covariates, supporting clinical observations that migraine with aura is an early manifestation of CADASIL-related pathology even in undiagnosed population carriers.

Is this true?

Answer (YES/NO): NO